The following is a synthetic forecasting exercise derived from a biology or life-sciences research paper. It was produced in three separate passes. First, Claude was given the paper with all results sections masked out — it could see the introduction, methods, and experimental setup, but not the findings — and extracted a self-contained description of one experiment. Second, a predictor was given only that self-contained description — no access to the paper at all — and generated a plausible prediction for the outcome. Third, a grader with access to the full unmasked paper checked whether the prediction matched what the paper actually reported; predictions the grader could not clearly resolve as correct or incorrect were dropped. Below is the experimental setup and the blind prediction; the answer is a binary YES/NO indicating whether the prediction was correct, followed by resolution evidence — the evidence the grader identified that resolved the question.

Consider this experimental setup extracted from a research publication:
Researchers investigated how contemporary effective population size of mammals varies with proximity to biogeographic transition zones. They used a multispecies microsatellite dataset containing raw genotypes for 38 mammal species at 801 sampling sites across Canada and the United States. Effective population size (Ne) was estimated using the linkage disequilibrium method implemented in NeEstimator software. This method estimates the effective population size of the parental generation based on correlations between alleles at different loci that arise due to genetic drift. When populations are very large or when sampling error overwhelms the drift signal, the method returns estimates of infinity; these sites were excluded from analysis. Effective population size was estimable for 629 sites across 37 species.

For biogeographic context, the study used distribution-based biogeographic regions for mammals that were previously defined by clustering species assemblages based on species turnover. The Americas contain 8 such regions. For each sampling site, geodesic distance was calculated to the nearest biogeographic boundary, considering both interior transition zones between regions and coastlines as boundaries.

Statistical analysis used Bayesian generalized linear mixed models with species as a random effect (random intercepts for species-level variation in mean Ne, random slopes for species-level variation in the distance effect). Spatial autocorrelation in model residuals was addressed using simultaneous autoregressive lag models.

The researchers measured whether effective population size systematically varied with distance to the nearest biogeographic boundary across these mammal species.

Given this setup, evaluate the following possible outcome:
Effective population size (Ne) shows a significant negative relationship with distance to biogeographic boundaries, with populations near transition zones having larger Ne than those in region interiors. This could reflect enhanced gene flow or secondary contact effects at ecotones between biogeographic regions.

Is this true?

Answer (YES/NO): NO